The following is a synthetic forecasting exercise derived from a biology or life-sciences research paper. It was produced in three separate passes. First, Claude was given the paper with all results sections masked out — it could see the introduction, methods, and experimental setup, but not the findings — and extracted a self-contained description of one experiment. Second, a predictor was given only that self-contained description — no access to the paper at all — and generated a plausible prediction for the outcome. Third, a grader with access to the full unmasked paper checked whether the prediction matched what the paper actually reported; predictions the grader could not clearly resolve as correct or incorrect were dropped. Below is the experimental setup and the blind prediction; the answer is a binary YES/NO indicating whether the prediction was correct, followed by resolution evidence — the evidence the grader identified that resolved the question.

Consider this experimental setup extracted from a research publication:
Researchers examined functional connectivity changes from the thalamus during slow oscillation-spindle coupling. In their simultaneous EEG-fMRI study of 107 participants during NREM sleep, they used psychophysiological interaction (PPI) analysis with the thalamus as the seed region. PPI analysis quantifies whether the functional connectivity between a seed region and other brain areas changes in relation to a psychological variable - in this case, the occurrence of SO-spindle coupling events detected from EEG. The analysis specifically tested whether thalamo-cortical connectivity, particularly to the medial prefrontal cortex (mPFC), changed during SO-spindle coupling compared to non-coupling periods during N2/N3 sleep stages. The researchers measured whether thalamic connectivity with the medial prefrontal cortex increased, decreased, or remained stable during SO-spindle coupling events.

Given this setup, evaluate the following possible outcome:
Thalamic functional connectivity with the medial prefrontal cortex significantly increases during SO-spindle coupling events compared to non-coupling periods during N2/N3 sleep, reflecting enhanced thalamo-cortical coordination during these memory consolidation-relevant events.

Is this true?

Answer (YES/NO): YES